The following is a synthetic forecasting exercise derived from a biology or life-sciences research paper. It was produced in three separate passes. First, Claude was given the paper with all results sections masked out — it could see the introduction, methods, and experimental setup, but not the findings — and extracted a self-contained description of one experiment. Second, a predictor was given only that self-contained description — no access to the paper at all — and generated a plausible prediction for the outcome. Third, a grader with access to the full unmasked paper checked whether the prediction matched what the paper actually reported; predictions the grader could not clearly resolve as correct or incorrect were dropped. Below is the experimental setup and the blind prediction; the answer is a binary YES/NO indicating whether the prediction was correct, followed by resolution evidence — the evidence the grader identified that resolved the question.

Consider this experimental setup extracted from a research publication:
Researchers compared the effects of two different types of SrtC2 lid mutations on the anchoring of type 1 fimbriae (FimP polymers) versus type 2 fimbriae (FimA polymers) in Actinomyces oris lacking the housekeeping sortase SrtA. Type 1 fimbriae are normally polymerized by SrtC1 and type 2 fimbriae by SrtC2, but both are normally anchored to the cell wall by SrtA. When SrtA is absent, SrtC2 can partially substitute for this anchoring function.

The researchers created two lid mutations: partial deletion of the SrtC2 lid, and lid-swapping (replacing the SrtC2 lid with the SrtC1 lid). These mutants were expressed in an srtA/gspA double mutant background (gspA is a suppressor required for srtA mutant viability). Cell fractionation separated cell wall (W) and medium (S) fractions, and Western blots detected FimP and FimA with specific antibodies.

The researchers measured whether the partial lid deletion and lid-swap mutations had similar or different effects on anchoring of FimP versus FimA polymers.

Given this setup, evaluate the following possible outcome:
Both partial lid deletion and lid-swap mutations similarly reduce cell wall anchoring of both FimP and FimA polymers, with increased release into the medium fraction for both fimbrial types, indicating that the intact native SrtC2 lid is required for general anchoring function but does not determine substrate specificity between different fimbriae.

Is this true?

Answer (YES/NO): NO